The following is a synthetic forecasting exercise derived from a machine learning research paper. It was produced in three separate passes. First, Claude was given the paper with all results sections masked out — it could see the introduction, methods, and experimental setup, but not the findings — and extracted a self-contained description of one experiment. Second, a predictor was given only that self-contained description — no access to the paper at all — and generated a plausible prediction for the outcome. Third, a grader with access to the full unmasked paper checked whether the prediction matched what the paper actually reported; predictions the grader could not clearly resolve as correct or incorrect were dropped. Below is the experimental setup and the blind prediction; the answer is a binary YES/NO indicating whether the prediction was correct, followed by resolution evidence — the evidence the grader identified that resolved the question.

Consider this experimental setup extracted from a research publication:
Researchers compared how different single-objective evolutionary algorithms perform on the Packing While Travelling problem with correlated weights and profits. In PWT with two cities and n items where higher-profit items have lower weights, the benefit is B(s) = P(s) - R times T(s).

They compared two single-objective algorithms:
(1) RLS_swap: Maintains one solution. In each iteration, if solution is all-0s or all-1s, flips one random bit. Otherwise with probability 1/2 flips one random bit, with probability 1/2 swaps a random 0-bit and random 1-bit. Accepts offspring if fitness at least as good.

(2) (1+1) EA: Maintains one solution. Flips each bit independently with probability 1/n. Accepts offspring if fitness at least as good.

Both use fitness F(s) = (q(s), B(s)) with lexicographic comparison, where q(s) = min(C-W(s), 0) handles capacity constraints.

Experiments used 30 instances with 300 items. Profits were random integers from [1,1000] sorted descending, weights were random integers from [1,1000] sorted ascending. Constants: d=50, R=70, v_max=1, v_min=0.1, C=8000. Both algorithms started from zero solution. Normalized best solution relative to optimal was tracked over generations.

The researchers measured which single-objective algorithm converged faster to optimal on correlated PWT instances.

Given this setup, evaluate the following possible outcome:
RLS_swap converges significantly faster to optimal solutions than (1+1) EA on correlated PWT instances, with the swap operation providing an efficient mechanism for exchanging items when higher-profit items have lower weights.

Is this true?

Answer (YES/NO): YES